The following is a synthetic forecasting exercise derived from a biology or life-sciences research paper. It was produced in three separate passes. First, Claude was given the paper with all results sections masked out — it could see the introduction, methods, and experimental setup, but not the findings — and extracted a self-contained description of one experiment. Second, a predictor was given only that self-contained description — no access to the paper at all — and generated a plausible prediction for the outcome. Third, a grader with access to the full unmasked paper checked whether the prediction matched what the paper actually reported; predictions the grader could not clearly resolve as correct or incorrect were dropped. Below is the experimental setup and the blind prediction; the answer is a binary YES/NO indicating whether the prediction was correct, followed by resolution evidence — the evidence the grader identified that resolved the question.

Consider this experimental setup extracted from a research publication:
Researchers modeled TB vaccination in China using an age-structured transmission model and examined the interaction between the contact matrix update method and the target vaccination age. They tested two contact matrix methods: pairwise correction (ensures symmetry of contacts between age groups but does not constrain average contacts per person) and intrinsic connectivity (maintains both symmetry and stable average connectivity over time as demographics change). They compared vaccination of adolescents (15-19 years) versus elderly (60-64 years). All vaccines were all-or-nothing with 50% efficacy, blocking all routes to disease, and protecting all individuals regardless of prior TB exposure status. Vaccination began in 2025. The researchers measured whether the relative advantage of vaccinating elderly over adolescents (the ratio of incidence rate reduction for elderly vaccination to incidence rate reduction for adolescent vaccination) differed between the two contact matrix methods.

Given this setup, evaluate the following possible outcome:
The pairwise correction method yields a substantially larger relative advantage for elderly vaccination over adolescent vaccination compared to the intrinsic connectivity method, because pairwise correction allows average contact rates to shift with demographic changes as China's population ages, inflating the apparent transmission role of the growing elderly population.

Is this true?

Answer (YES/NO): NO